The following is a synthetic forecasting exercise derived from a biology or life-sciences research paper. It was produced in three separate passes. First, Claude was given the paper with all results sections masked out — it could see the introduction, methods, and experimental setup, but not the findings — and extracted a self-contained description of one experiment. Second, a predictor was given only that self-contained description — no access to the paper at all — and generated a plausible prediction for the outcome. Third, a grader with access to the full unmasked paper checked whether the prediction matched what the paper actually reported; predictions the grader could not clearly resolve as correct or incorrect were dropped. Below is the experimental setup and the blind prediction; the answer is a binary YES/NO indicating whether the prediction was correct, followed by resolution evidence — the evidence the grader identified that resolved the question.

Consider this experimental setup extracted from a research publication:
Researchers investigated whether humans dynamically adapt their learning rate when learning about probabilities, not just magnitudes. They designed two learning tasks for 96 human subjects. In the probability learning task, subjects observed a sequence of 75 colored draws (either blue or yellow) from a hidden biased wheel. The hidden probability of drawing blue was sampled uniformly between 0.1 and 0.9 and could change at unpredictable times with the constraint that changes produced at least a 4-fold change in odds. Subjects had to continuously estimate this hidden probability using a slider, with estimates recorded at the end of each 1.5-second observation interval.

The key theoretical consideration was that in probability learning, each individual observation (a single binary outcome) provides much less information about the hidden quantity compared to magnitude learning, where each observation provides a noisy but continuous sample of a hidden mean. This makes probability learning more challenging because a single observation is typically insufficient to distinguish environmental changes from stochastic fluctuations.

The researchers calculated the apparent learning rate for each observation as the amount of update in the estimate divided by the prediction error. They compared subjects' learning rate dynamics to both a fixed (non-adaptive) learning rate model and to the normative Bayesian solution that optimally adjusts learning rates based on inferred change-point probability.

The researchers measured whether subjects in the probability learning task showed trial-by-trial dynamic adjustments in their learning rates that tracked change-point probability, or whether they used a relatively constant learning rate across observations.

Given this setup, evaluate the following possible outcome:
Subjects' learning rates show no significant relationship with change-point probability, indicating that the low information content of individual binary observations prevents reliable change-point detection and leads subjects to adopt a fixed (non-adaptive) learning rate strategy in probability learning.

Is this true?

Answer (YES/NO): NO